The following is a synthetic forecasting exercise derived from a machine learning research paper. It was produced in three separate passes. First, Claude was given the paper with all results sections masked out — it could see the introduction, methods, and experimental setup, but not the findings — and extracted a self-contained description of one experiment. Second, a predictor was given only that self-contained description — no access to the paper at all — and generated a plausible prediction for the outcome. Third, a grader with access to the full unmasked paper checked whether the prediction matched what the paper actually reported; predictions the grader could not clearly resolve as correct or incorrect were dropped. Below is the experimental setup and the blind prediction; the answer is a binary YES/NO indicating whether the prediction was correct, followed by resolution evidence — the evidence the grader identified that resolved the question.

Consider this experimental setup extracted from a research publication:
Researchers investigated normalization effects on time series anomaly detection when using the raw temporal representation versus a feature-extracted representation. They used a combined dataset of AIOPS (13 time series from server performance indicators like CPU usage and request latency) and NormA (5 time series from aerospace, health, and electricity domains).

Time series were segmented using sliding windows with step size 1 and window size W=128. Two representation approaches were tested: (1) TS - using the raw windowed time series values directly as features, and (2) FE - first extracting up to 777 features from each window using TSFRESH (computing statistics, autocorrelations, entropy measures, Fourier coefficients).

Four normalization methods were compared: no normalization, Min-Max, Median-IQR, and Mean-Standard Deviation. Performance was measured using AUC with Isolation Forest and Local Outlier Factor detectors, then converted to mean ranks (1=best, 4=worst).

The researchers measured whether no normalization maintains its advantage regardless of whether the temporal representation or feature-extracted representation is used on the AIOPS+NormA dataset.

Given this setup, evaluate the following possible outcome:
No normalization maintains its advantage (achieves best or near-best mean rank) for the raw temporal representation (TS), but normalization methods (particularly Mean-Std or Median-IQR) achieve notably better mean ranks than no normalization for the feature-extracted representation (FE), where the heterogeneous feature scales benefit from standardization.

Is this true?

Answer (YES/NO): YES